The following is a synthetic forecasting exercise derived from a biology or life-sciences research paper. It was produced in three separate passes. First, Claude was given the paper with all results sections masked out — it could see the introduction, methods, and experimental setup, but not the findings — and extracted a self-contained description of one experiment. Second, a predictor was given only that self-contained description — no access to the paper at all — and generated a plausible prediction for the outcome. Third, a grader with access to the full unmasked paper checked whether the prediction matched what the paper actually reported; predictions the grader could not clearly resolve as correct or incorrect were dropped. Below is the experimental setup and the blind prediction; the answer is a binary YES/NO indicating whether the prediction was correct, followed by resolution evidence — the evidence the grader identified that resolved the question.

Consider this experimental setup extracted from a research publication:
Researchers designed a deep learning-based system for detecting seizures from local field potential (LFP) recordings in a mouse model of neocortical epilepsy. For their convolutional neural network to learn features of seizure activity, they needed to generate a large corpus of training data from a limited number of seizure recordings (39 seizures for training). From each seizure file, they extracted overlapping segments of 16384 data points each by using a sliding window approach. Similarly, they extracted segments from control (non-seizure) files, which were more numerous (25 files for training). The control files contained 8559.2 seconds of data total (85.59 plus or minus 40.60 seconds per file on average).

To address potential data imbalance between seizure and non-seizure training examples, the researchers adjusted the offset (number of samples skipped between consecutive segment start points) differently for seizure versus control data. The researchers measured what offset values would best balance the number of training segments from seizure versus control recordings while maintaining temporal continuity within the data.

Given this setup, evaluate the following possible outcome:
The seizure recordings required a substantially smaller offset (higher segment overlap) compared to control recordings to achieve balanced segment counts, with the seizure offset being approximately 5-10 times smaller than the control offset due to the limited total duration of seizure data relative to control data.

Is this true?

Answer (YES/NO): NO